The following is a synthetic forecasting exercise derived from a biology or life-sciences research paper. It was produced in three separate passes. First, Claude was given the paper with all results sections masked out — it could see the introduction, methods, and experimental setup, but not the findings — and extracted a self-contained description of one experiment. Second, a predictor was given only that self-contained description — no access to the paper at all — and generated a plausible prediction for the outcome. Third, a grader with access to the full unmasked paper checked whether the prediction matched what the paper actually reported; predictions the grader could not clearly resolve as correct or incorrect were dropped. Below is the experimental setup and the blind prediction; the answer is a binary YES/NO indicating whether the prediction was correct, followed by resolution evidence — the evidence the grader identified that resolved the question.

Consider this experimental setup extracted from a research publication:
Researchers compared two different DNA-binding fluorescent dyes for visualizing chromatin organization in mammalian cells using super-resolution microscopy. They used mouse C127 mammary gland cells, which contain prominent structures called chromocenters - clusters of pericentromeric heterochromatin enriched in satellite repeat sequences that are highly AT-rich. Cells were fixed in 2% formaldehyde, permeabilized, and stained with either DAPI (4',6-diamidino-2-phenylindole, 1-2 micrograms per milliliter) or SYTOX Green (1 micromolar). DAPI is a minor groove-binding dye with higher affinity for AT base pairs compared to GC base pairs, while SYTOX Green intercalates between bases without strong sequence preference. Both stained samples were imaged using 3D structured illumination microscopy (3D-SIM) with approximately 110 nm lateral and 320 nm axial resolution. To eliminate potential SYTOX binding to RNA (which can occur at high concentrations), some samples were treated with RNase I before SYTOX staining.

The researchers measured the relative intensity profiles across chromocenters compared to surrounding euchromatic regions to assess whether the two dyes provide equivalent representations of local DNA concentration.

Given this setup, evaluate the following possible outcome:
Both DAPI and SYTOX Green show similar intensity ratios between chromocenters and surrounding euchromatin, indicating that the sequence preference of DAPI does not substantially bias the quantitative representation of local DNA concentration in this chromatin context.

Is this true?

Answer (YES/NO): NO